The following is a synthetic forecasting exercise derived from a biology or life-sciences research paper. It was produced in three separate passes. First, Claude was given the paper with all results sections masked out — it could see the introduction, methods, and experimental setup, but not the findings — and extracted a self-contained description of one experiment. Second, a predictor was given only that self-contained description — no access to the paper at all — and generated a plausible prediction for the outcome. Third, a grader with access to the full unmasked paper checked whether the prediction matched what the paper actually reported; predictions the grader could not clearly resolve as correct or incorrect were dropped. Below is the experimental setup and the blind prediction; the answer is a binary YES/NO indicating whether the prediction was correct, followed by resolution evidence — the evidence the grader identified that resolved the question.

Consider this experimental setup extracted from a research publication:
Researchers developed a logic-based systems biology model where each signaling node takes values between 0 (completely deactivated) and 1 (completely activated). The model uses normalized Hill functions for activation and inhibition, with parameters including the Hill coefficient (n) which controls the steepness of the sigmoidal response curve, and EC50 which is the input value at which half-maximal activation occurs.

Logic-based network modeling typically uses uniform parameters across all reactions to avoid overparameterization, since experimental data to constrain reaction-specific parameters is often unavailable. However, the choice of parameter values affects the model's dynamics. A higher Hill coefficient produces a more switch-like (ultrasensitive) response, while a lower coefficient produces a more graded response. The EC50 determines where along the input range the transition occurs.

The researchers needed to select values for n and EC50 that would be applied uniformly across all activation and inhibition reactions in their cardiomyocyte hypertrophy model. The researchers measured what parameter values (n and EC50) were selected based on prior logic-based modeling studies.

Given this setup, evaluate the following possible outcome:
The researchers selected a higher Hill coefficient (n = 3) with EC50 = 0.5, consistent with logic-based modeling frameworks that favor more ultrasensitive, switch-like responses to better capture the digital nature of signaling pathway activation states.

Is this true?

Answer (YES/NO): NO